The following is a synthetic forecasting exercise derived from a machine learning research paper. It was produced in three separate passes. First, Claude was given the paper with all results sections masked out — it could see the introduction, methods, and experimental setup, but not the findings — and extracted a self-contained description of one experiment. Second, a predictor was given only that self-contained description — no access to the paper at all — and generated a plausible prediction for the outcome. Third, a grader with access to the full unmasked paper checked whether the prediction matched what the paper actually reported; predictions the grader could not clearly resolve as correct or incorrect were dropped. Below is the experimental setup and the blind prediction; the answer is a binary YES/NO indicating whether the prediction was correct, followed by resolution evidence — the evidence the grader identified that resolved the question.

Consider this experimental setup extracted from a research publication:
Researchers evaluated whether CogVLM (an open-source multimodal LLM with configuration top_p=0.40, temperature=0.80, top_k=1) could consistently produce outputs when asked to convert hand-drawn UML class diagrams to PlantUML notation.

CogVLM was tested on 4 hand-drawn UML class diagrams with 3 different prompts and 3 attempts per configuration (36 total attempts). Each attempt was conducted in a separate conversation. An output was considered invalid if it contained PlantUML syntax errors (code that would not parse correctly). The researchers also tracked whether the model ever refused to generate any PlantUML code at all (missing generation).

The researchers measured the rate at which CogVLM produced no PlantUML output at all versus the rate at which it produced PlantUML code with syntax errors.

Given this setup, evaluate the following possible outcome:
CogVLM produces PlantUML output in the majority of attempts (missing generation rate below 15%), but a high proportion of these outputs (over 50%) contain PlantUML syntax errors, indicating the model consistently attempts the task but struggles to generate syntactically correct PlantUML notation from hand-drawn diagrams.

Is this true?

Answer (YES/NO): YES